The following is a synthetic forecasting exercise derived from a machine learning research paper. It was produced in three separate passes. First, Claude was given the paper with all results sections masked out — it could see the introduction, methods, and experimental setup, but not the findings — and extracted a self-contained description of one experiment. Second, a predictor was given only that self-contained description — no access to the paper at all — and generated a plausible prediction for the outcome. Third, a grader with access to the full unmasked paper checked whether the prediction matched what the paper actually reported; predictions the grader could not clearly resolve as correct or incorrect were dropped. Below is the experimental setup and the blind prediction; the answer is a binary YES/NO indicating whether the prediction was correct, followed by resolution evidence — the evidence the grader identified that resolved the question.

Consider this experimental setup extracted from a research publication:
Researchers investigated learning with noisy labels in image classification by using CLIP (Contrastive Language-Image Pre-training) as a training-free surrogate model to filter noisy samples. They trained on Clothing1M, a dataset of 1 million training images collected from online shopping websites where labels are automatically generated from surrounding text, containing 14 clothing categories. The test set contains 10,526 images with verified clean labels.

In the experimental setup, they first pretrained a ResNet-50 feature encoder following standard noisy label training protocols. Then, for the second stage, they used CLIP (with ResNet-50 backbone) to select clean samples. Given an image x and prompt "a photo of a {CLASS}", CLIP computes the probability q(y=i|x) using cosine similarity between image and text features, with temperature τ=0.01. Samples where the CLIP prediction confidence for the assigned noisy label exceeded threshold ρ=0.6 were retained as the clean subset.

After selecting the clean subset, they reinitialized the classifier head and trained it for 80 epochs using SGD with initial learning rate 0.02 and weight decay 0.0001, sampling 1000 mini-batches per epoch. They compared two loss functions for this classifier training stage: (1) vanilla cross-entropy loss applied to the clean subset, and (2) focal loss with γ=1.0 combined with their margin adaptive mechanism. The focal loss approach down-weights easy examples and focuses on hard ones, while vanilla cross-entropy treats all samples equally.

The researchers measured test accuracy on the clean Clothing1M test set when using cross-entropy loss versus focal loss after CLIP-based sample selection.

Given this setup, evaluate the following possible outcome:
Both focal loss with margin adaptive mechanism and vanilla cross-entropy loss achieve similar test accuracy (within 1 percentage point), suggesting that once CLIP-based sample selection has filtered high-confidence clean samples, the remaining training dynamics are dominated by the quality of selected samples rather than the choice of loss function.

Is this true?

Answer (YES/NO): NO